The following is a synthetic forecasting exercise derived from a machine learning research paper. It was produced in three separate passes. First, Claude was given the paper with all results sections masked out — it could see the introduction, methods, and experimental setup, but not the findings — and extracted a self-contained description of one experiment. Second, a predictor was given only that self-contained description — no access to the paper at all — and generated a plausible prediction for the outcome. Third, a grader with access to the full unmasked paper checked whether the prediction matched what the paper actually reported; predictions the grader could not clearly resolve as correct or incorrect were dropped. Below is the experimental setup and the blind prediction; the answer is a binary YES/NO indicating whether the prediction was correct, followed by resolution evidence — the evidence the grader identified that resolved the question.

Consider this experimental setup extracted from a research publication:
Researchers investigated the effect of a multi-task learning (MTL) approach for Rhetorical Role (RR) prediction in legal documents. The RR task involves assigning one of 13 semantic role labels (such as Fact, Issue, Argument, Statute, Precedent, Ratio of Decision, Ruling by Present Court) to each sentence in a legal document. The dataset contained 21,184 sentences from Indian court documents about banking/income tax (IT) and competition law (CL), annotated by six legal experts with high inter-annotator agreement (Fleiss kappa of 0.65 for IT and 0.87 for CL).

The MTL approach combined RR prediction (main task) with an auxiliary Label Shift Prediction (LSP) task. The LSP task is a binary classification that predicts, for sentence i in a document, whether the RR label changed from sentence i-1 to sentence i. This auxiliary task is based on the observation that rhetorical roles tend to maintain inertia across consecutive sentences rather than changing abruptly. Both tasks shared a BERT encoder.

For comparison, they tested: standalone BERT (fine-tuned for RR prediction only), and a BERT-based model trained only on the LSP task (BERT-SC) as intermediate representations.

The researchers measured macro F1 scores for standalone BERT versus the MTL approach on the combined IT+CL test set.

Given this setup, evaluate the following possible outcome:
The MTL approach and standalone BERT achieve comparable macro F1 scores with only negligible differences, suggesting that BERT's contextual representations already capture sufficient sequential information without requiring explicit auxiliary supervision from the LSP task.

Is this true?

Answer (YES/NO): NO